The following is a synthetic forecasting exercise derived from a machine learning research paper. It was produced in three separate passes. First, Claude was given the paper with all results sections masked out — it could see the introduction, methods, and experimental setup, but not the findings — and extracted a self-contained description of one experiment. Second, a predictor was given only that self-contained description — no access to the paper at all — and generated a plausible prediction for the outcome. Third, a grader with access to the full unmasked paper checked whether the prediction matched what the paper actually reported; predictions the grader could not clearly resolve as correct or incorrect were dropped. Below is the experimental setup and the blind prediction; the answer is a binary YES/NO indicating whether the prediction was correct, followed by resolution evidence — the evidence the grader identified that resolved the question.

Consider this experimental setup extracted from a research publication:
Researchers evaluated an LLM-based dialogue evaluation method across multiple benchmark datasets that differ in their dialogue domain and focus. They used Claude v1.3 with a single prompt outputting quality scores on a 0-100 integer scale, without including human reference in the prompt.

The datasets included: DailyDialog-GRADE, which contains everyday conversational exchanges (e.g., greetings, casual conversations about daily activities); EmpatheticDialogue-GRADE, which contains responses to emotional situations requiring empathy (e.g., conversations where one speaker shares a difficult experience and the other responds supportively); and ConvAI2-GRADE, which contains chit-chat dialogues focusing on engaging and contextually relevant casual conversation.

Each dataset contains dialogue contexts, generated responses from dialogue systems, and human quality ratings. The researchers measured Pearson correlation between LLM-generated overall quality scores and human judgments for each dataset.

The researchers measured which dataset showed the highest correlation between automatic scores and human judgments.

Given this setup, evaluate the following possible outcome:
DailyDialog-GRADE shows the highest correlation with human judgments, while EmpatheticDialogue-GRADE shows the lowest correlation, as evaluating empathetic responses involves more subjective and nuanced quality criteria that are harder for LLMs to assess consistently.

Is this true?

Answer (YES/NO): NO